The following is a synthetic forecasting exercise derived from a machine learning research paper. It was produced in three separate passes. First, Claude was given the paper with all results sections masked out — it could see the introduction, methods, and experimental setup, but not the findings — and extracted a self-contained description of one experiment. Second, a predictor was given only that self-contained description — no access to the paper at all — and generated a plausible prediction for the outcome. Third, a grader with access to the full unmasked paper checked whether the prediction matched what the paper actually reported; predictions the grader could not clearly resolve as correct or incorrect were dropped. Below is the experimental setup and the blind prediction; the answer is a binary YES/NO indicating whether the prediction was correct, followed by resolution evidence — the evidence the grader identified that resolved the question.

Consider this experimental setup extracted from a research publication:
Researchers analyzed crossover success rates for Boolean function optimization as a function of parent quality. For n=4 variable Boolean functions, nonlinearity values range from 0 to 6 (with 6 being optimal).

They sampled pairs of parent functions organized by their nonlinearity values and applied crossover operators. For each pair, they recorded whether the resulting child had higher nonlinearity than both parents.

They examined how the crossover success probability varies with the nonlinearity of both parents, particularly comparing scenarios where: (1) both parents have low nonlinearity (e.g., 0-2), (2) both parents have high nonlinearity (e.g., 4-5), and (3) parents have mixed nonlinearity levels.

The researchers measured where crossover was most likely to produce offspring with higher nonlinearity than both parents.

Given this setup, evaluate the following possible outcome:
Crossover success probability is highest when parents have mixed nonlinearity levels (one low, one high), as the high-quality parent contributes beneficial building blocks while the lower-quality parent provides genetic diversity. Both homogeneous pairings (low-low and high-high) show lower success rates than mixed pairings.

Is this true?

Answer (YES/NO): NO